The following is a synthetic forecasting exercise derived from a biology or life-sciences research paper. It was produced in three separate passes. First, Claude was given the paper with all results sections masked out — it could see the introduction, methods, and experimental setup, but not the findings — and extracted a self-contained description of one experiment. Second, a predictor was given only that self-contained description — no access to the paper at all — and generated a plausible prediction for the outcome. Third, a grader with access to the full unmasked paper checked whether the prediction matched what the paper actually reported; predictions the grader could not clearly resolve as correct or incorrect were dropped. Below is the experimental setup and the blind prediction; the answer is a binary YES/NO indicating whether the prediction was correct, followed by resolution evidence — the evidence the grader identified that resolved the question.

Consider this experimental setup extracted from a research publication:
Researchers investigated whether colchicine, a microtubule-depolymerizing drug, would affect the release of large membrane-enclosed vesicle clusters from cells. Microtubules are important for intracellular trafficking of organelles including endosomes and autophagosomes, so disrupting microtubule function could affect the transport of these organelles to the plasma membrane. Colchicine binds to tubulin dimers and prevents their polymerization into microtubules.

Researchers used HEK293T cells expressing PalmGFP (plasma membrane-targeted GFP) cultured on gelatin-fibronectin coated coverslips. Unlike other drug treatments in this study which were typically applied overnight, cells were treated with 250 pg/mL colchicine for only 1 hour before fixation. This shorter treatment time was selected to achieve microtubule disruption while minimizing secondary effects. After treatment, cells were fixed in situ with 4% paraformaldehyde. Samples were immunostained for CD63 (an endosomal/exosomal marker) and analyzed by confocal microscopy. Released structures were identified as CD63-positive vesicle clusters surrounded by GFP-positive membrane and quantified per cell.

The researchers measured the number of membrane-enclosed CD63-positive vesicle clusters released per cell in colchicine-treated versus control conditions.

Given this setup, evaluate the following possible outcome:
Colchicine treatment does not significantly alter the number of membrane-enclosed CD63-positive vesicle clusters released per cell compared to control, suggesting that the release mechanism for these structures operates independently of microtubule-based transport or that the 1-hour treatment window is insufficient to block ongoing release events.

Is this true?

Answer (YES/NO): NO